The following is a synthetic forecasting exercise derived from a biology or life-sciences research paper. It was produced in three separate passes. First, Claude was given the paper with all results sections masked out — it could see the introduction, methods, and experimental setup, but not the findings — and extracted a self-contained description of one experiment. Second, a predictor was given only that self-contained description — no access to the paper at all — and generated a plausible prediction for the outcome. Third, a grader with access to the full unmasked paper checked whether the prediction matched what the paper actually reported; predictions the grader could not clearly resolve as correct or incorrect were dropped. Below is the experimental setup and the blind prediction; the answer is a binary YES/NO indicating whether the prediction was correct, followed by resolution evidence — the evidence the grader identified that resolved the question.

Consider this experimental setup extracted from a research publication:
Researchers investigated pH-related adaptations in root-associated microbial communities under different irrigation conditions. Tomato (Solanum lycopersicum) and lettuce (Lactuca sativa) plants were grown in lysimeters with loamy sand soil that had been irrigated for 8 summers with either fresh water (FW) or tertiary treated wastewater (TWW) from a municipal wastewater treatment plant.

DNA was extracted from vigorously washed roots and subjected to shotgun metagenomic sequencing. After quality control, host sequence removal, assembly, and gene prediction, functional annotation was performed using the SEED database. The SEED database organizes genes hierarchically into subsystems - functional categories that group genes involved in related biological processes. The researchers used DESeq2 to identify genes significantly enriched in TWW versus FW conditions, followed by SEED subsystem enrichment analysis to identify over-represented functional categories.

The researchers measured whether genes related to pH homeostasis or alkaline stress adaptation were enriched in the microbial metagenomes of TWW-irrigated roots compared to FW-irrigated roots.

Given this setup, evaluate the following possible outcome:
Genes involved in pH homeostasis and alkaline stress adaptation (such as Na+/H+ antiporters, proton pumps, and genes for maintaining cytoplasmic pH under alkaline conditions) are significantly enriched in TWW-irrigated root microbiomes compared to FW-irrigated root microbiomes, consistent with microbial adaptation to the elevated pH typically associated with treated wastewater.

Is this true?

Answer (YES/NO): YES